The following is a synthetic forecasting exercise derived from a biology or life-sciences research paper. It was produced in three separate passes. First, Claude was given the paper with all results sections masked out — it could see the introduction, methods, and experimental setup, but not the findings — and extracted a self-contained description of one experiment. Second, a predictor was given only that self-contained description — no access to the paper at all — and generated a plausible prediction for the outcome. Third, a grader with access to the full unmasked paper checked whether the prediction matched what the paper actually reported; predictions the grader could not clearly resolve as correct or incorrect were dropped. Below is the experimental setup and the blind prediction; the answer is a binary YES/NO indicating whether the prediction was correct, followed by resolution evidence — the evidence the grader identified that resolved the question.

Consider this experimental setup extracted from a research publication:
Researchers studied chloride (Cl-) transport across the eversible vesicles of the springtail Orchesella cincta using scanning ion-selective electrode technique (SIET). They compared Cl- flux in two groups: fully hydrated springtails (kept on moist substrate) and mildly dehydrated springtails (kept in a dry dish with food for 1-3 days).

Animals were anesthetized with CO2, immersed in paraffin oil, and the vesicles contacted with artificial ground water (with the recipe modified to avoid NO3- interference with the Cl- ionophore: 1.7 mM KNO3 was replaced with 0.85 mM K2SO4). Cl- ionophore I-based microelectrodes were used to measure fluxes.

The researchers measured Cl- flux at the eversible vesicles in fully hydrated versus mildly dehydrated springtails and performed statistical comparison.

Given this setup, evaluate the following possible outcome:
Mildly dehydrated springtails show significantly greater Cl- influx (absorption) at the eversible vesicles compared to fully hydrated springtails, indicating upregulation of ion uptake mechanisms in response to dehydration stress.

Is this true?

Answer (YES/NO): YES